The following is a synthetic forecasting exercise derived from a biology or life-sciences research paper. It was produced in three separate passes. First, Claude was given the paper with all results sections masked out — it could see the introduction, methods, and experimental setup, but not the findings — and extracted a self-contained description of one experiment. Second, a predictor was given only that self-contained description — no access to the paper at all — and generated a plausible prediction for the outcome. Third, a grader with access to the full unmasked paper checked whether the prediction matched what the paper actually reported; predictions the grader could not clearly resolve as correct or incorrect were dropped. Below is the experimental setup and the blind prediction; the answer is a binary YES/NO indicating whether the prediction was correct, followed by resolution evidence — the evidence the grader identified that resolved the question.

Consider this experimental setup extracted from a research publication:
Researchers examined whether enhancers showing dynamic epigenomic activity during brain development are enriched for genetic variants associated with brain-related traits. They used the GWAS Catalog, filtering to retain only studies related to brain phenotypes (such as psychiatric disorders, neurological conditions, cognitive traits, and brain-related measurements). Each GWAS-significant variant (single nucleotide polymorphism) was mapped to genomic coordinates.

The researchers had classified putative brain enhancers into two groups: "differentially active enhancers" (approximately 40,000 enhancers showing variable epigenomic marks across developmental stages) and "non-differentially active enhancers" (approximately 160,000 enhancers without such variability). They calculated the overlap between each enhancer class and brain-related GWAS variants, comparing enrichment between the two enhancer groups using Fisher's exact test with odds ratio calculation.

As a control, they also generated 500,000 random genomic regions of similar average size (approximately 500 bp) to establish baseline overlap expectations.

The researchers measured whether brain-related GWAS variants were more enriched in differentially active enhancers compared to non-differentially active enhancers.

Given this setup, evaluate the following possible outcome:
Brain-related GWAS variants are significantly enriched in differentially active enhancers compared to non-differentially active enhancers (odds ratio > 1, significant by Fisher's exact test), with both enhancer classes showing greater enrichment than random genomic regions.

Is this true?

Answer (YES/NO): NO